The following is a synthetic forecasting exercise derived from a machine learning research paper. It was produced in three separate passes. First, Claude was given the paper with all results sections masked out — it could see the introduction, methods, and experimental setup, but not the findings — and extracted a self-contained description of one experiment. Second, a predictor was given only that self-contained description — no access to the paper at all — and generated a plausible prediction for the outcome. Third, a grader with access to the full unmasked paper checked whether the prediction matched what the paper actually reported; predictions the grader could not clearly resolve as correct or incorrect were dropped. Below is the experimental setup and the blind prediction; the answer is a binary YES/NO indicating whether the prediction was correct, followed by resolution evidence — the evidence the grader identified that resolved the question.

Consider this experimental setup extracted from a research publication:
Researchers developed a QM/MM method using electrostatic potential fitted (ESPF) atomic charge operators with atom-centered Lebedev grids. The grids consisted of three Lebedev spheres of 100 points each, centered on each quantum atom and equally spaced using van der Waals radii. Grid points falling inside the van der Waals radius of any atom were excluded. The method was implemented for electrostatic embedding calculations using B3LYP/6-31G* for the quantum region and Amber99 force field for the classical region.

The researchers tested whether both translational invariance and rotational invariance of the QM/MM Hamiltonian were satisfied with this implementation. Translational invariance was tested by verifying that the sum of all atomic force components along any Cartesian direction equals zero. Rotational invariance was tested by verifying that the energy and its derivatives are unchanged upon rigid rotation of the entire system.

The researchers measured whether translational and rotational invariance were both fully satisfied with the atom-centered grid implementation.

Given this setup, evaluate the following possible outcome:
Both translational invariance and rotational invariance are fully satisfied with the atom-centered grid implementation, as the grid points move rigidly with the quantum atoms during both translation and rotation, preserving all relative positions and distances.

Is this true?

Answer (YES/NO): NO